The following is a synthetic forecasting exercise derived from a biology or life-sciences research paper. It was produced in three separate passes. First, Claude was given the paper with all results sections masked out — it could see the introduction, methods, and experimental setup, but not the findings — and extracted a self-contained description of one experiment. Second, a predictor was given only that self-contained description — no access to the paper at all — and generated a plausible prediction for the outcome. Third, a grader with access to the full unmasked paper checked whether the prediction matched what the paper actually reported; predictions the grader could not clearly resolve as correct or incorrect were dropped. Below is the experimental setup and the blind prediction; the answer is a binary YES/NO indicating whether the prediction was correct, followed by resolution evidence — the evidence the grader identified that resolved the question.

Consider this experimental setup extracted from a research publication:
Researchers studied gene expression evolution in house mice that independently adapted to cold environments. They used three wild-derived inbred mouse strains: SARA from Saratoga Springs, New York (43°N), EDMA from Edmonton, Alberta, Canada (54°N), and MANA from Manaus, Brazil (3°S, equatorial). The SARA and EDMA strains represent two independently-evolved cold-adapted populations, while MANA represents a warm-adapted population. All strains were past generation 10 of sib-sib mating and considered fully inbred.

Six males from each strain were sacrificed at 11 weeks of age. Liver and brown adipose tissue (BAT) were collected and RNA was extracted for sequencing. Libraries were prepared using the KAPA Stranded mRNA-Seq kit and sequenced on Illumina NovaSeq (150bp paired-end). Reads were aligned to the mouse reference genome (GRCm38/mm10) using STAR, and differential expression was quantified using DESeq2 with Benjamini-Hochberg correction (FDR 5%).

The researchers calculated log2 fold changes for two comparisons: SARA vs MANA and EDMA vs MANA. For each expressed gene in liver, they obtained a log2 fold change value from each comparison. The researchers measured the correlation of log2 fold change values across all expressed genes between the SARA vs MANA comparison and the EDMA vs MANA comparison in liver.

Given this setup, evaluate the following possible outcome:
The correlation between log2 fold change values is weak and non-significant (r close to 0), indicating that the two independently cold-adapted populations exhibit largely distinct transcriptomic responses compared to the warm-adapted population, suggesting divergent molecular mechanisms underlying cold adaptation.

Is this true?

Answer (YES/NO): NO